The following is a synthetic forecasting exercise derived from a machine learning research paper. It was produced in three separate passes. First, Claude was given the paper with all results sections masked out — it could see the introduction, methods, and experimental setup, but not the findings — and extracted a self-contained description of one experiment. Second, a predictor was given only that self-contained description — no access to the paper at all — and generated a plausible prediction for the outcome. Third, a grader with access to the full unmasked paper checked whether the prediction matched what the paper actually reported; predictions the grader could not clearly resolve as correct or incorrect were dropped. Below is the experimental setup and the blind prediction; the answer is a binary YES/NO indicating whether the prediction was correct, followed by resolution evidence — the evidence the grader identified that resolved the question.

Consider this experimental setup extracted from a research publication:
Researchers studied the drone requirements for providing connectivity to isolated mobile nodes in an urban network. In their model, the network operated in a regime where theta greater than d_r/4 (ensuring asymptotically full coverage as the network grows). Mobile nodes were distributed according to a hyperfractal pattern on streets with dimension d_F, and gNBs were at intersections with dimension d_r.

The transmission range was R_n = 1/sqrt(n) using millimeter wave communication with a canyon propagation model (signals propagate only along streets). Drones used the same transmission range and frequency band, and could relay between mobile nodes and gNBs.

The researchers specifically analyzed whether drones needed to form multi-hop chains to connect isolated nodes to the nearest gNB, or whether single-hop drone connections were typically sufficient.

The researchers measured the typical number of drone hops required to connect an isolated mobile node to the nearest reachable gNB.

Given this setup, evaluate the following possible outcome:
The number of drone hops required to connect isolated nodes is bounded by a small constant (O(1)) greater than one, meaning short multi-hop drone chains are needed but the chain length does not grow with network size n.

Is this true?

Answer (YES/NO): NO